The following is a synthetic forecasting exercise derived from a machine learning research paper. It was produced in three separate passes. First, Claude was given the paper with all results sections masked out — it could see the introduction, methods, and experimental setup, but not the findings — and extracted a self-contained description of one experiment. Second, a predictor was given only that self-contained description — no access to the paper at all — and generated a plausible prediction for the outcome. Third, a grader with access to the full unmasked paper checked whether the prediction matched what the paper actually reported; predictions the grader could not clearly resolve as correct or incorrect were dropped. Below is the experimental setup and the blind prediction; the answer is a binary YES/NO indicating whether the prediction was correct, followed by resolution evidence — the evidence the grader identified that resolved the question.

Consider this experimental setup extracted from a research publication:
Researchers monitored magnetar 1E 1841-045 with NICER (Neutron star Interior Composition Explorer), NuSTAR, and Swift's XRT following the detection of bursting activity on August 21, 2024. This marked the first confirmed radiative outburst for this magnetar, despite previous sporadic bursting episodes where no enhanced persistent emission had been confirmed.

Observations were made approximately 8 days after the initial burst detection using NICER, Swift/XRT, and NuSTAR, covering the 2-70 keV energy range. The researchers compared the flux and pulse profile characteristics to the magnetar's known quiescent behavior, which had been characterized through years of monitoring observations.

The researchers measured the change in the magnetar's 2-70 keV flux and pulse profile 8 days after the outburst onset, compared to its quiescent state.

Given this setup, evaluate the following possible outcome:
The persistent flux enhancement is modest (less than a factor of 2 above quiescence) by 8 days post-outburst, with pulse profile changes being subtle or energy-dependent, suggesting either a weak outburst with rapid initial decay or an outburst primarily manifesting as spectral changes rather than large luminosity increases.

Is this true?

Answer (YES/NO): NO